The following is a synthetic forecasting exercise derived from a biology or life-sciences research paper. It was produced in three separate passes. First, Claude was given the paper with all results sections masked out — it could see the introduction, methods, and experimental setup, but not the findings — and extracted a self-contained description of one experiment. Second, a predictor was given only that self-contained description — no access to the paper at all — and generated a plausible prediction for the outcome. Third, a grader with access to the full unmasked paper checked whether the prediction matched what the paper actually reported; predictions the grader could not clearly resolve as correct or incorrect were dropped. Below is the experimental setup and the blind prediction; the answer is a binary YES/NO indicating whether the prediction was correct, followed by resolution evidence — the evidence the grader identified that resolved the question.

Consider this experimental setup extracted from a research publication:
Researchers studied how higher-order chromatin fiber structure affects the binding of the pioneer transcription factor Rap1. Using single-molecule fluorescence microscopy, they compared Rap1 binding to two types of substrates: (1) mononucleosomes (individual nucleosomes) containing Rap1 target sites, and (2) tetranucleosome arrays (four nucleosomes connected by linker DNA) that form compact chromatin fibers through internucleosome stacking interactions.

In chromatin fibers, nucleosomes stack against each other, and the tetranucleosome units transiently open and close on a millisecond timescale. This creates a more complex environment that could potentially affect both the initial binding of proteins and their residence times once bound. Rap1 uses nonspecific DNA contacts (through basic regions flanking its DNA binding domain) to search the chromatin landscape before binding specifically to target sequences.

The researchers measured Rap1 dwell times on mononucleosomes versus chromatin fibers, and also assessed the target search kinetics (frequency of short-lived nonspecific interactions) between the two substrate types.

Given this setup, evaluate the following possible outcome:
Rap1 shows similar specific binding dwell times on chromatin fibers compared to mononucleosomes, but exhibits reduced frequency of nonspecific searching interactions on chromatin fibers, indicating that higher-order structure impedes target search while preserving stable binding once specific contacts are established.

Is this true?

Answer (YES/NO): NO